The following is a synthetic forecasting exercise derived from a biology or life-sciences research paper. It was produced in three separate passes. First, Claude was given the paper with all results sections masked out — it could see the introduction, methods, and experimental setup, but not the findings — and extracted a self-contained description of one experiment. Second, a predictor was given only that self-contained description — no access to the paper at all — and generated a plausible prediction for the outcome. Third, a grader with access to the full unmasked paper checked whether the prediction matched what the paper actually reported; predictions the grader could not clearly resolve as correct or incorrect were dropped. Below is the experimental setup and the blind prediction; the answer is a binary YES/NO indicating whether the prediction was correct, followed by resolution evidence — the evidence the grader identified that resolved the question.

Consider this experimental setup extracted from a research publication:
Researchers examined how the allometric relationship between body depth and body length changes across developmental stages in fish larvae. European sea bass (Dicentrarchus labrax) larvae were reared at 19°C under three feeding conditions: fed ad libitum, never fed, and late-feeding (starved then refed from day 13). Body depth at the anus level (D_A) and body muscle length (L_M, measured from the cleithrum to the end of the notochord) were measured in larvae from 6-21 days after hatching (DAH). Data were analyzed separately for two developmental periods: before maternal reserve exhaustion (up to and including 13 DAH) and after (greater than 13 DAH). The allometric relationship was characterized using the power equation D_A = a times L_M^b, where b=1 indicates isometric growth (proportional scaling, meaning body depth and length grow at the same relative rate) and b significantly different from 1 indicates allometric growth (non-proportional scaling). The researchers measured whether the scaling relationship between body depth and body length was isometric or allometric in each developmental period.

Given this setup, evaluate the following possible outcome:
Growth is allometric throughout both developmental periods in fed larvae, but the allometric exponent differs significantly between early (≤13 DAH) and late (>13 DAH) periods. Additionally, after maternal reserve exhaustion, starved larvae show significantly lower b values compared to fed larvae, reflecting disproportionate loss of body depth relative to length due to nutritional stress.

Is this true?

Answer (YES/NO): NO